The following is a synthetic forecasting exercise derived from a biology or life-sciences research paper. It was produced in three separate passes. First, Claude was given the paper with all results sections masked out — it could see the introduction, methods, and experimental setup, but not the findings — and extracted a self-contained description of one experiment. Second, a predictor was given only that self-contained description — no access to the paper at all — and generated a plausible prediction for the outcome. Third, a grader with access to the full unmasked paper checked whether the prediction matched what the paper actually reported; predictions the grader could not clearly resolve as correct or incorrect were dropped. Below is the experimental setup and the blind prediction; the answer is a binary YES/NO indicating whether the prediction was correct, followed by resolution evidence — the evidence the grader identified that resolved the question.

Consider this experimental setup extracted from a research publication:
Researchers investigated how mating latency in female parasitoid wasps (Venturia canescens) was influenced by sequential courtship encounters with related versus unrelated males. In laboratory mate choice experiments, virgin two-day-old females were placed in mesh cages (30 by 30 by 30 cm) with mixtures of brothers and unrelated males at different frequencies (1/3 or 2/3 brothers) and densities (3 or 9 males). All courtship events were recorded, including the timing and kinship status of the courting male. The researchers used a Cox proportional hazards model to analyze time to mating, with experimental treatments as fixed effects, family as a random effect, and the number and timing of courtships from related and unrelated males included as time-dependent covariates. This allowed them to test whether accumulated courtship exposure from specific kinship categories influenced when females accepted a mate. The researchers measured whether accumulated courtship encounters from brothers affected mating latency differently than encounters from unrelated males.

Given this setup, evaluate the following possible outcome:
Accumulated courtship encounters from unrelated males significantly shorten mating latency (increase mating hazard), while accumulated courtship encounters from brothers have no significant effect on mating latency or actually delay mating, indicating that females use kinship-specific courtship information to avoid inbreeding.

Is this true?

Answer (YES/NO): NO